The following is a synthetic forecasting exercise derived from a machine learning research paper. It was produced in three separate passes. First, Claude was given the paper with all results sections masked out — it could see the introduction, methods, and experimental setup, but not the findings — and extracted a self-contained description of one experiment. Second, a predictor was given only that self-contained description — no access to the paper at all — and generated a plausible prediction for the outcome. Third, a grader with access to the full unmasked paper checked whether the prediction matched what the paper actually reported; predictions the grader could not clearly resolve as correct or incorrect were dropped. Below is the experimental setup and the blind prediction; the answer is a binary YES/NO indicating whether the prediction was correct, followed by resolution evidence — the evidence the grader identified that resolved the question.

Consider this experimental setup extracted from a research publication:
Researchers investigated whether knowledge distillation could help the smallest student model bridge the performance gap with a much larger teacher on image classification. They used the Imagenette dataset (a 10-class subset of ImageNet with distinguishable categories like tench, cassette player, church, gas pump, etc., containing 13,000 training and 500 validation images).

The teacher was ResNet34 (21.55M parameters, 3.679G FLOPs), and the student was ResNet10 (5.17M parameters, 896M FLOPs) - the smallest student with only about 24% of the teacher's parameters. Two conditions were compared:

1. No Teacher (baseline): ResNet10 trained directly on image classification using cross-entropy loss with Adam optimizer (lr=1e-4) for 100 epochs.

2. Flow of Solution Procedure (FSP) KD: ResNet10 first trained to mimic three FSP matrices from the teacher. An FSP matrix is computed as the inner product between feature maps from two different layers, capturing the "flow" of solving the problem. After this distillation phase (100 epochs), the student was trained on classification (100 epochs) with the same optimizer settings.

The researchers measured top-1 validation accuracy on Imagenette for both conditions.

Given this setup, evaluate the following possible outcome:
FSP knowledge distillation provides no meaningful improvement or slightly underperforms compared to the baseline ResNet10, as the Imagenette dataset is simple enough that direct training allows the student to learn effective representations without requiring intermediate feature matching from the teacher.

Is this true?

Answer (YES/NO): NO